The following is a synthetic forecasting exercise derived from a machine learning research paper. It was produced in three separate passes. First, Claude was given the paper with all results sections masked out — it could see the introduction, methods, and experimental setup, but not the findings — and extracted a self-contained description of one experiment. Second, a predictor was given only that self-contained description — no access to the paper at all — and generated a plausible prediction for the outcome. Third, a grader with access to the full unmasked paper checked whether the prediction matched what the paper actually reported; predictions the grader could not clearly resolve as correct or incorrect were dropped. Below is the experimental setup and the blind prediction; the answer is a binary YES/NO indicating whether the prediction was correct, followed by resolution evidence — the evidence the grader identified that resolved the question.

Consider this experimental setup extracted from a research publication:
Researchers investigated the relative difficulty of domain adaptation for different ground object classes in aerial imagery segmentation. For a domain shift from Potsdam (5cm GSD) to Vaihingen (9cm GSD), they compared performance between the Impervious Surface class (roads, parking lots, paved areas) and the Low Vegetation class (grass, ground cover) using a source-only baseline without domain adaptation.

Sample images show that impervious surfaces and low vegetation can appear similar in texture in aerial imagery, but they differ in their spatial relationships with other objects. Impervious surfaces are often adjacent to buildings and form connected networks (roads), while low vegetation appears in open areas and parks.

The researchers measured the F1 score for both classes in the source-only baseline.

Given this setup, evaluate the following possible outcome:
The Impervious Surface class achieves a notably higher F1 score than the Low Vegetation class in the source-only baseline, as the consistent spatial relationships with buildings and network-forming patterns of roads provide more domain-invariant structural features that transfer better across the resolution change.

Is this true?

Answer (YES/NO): YES